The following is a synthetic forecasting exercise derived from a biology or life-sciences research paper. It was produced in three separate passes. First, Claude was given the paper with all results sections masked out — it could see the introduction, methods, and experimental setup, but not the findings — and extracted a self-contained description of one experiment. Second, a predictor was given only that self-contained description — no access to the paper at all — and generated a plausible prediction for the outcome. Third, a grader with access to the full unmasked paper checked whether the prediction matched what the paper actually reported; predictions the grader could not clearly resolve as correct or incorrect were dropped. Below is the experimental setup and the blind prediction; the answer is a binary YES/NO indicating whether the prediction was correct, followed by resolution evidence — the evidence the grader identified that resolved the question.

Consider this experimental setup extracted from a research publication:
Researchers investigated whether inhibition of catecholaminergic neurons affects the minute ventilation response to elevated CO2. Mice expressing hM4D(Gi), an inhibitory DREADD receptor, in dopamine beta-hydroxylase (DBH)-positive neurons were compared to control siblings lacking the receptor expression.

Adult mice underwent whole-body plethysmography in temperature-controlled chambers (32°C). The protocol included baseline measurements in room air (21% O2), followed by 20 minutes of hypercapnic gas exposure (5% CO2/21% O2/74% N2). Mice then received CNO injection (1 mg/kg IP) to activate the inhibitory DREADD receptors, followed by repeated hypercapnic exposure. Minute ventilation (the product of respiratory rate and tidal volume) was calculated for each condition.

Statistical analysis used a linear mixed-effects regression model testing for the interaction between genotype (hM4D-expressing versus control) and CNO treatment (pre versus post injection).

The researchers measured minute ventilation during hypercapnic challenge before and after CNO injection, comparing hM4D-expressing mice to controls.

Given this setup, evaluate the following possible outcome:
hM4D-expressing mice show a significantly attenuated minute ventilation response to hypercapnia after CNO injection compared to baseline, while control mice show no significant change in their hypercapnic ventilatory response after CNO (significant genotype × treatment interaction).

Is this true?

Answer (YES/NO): YES